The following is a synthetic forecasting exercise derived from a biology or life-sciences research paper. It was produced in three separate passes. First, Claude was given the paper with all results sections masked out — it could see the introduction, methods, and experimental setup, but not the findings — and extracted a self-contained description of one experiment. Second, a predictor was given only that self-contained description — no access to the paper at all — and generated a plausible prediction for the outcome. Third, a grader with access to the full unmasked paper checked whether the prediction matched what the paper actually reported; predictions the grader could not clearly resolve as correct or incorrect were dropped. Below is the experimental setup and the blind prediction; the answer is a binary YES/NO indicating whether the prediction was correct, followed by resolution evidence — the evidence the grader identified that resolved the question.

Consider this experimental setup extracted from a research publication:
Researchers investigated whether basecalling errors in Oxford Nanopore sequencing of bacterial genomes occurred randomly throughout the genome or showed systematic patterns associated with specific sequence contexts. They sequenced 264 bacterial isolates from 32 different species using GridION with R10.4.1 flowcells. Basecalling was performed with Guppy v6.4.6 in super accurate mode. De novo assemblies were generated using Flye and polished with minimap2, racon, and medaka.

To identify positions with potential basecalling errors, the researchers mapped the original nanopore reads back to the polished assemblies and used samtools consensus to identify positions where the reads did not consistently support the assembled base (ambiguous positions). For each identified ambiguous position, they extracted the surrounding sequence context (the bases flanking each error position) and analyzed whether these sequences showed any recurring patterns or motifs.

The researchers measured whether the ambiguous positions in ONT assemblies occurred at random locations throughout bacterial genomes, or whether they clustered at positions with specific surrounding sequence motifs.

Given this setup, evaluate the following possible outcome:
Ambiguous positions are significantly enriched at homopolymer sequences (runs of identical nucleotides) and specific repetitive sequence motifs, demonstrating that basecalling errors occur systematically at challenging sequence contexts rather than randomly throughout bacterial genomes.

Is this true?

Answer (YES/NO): NO